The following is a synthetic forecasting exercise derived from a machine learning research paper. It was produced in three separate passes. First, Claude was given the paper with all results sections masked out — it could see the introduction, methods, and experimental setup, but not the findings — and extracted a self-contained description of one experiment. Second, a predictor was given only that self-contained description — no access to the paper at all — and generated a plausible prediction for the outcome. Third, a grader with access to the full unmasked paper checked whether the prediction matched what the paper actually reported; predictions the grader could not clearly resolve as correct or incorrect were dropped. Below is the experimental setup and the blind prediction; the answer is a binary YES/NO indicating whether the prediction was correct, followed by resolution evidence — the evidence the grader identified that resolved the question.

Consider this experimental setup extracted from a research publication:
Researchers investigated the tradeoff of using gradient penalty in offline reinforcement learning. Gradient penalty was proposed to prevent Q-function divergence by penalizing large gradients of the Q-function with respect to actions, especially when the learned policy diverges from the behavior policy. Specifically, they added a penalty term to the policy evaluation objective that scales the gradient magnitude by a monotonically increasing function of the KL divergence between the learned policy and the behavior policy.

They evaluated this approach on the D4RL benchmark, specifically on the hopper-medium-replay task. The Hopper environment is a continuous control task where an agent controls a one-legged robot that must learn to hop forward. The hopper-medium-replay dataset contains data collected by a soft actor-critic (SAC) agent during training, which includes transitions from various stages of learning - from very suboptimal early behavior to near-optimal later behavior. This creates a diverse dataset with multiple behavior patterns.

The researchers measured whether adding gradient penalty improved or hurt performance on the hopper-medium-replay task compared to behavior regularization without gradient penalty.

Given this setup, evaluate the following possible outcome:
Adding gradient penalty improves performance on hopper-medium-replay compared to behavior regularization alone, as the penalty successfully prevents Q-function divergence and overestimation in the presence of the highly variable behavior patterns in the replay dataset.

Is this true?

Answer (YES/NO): NO